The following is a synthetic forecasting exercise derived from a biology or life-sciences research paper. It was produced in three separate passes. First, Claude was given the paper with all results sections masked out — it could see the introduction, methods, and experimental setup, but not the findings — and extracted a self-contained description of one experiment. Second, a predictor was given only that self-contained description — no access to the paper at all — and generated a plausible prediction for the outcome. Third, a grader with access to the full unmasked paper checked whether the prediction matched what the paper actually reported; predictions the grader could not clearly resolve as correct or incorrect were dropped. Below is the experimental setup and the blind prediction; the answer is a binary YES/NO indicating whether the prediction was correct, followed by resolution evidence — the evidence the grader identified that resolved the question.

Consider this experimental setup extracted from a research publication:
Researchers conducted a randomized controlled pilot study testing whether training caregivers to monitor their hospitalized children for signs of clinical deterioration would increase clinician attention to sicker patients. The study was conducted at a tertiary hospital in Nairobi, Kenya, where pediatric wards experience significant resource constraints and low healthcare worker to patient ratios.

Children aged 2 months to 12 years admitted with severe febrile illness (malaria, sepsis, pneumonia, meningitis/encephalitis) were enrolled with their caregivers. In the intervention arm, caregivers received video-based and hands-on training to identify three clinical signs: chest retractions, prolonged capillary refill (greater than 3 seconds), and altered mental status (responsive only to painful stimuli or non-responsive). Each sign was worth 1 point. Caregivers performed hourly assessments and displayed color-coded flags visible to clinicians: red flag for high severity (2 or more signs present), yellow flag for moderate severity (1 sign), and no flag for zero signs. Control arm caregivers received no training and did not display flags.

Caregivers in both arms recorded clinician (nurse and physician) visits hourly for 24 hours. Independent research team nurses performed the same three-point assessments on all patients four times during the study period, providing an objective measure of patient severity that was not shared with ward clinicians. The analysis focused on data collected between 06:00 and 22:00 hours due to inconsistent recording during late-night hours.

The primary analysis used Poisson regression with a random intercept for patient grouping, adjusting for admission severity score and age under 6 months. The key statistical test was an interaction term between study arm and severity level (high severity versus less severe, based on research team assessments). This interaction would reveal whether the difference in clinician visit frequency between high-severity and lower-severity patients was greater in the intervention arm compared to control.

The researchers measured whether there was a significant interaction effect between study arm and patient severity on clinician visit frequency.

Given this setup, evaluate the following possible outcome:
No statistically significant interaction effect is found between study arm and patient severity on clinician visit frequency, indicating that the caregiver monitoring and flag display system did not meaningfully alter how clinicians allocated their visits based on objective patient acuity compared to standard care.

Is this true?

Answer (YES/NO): YES